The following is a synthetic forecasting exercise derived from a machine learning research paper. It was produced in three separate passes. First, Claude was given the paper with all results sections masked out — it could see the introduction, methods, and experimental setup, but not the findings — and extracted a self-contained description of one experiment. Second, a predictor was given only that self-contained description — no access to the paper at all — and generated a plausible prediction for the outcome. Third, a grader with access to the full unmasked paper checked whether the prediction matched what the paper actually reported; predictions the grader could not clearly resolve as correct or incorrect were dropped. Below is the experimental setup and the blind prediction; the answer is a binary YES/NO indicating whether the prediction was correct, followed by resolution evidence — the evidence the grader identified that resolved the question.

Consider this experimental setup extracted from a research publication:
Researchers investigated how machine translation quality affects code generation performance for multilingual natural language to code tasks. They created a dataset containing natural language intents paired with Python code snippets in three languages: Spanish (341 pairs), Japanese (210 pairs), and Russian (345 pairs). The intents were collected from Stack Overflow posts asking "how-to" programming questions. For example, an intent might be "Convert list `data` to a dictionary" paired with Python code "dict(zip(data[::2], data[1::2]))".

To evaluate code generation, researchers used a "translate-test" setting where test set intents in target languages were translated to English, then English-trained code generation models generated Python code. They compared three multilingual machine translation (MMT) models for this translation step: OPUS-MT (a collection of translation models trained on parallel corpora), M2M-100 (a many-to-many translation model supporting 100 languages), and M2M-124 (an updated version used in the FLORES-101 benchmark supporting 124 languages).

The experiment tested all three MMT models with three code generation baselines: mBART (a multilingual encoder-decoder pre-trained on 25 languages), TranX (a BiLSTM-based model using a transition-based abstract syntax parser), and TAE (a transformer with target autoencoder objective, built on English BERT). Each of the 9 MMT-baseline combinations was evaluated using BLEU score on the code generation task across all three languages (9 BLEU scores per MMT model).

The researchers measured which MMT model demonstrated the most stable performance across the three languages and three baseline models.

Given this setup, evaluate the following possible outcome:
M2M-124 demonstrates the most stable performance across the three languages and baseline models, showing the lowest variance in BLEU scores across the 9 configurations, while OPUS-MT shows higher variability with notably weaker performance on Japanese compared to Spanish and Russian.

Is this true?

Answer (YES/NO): NO